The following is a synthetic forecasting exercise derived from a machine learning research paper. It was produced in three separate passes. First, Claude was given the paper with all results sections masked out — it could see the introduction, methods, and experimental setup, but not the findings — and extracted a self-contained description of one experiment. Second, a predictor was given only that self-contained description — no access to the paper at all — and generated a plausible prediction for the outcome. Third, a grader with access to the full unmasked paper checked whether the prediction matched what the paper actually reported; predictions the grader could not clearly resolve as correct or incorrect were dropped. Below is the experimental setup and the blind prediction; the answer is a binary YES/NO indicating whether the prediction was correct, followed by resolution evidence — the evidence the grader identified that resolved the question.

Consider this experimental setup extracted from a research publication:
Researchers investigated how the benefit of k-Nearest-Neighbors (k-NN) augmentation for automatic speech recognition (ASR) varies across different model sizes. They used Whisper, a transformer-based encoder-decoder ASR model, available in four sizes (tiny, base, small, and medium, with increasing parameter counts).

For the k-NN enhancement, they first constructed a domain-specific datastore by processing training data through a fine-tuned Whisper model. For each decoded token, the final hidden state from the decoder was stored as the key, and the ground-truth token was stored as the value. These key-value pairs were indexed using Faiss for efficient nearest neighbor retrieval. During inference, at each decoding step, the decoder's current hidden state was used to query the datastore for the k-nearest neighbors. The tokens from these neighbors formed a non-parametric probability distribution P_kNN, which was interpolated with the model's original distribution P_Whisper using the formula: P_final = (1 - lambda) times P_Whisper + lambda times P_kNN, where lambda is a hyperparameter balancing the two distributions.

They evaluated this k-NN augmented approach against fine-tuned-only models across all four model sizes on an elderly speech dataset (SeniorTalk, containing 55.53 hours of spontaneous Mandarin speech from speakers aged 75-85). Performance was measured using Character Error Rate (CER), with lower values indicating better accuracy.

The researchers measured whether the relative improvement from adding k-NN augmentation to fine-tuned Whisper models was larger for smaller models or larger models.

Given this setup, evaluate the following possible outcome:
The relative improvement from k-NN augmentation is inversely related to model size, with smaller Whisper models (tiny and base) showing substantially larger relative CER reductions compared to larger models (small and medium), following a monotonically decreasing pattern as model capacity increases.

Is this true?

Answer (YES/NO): NO